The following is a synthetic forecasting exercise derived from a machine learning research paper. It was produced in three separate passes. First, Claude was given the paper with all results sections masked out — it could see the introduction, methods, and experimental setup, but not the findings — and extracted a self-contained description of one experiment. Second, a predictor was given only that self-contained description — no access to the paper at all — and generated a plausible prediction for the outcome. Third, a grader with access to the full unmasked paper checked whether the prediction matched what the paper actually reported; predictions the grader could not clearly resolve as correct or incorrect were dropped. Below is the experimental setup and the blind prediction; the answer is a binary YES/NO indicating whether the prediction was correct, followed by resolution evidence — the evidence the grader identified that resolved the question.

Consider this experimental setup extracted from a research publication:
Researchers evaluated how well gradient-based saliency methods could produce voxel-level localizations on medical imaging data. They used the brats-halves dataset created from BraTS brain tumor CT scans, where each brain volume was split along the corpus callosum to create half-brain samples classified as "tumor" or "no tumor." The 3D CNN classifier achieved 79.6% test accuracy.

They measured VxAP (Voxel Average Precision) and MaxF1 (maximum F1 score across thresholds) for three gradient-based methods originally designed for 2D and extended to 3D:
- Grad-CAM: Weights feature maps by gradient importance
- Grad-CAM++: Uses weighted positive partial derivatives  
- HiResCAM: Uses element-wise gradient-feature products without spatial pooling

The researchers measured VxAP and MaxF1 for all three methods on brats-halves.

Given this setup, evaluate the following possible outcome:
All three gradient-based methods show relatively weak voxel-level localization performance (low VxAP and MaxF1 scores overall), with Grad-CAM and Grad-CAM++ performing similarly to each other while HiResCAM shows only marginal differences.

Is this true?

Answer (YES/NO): NO